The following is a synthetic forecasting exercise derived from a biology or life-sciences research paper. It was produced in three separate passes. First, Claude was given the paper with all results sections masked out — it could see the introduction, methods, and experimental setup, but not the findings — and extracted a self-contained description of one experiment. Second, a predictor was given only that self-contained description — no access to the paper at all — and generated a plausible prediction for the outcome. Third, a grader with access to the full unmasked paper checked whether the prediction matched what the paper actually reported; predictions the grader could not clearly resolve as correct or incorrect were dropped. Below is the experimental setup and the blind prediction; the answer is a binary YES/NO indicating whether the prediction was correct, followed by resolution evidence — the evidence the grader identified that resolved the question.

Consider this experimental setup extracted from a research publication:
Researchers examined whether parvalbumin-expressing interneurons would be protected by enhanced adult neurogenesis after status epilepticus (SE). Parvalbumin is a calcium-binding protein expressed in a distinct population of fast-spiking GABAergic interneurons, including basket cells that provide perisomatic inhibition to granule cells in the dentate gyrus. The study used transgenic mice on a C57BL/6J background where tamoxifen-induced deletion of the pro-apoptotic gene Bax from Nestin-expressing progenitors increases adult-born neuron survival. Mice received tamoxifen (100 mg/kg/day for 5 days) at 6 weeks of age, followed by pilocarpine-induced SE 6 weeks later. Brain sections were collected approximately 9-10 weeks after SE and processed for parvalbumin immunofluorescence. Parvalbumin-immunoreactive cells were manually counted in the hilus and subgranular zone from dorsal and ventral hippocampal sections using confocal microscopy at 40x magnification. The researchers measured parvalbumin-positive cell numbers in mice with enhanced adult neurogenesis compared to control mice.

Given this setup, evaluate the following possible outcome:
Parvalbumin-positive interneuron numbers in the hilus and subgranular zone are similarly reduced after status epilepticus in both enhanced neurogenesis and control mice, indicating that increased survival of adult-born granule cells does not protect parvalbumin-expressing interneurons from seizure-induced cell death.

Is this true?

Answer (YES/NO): NO